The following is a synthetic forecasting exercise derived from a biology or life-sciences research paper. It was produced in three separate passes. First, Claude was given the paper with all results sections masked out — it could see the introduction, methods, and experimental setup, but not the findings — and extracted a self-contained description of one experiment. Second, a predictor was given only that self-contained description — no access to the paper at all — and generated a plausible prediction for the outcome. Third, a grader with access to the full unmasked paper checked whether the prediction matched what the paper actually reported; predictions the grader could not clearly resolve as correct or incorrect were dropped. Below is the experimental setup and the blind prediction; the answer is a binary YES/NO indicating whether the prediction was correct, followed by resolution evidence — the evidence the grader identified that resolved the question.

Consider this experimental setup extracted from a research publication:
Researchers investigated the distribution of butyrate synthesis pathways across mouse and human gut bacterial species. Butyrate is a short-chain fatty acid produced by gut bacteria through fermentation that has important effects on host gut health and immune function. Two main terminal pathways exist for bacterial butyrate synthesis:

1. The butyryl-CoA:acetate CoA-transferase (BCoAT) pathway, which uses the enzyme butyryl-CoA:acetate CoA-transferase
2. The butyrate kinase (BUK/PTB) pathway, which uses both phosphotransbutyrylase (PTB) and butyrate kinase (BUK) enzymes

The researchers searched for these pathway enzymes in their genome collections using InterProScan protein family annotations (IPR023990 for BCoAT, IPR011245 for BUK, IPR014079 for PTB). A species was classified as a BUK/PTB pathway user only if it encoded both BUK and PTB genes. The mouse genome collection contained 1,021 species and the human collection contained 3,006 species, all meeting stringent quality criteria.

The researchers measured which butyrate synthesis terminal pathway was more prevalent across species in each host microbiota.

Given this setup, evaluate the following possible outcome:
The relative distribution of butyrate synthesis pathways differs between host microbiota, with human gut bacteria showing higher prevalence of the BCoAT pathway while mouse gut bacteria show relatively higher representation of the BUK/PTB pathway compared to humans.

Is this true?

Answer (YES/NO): YES